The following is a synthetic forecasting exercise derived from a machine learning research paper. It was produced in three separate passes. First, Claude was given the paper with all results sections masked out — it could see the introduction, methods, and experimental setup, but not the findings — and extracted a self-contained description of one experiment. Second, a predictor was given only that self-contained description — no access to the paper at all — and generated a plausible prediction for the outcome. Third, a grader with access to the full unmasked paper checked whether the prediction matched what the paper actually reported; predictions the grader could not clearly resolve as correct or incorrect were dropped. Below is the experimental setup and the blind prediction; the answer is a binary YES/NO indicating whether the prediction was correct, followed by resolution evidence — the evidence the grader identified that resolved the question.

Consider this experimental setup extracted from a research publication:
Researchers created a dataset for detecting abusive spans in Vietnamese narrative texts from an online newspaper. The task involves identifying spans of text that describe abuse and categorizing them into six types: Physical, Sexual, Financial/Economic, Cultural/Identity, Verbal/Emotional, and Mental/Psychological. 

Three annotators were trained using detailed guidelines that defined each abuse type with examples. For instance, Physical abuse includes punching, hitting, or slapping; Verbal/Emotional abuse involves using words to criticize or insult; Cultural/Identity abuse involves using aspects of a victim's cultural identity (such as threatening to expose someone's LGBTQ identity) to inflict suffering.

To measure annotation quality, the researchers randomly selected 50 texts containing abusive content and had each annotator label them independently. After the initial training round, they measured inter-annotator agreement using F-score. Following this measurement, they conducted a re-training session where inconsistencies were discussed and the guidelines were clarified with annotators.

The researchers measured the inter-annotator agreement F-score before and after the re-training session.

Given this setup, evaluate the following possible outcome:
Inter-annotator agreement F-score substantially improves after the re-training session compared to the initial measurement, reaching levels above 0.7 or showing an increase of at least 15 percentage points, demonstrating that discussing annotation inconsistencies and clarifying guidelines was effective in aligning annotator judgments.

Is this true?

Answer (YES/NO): NO